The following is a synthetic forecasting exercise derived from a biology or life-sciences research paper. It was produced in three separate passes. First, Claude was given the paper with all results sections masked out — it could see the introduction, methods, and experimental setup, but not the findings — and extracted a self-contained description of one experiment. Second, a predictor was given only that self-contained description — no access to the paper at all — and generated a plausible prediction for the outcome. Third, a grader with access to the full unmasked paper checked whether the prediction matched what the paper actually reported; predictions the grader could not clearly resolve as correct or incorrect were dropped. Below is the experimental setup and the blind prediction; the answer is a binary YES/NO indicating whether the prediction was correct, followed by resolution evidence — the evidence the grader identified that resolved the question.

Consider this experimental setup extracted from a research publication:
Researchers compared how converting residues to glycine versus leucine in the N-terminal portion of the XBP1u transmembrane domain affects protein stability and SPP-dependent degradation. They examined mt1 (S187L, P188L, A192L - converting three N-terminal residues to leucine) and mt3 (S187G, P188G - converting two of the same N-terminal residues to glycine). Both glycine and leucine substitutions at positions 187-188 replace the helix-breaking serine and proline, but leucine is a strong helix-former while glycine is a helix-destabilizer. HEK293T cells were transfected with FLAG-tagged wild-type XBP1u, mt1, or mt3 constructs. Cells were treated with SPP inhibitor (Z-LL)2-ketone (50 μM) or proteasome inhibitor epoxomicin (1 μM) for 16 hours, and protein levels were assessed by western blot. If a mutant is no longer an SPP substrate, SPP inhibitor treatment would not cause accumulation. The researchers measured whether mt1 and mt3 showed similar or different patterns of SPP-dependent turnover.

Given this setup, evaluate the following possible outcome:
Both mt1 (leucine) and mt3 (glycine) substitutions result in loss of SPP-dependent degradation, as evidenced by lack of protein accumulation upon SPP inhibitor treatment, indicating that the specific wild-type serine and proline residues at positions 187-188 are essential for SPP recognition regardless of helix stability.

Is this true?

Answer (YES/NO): NO